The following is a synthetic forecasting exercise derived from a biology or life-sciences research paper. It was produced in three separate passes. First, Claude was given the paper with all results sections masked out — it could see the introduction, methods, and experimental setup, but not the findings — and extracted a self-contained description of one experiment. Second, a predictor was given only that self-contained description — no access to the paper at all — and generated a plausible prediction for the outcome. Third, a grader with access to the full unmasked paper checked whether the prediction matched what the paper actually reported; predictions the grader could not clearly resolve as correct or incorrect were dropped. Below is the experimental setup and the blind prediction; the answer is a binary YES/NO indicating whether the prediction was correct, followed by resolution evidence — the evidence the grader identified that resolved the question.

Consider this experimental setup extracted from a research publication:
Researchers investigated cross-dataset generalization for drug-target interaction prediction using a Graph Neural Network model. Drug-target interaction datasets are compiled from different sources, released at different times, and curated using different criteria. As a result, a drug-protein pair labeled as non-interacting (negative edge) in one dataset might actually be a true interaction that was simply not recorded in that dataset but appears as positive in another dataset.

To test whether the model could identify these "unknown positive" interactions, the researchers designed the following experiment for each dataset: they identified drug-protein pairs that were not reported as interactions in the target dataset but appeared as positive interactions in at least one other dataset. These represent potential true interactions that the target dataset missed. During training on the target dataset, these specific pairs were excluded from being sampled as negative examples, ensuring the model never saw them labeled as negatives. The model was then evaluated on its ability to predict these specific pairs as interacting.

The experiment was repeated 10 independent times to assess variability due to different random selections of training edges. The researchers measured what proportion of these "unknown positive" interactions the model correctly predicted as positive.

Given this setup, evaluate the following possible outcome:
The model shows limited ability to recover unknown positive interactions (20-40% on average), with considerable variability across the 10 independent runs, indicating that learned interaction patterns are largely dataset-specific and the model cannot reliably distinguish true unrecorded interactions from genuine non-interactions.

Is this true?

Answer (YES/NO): NO